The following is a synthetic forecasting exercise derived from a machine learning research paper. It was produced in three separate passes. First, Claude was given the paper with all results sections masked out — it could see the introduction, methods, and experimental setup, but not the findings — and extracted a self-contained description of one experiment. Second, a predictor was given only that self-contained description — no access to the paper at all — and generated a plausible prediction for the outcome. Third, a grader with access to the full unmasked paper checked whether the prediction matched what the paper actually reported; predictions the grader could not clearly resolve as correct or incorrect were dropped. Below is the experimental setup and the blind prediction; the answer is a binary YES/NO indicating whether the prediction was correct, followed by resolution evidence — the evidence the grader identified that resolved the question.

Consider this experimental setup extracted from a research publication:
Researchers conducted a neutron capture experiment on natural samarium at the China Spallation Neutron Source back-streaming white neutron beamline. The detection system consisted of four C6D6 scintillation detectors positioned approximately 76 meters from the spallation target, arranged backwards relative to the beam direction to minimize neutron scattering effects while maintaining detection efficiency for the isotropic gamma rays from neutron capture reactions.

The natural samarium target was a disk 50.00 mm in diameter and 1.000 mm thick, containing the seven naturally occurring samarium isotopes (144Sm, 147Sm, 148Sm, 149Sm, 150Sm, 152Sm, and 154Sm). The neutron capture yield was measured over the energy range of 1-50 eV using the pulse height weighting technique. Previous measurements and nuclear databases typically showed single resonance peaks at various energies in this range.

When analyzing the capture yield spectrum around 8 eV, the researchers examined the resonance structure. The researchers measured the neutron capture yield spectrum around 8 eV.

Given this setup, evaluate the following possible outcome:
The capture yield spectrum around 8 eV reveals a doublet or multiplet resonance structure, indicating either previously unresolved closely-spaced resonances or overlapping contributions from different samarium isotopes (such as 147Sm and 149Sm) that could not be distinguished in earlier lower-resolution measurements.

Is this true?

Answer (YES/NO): YES